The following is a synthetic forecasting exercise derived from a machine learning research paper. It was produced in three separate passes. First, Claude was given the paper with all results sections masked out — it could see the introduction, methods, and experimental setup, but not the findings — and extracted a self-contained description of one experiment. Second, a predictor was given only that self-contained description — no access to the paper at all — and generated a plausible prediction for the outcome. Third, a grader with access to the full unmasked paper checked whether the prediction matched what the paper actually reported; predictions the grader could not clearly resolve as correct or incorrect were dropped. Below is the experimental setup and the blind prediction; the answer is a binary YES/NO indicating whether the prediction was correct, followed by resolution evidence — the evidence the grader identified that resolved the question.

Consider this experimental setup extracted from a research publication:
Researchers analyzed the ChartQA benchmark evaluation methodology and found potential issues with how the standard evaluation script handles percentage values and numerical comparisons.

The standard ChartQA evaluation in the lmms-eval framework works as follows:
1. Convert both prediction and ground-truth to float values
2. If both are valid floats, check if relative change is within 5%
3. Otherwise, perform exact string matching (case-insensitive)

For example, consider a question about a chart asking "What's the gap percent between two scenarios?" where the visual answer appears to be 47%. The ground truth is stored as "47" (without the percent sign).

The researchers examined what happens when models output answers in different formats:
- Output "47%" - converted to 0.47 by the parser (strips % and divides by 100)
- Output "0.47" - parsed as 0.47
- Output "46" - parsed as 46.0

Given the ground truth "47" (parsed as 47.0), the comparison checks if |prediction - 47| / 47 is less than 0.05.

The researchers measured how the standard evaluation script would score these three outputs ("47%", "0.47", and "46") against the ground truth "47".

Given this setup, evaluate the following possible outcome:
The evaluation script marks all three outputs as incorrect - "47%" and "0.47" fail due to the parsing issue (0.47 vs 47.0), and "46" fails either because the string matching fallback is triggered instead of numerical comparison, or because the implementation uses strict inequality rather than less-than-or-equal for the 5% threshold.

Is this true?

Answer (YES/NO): NO